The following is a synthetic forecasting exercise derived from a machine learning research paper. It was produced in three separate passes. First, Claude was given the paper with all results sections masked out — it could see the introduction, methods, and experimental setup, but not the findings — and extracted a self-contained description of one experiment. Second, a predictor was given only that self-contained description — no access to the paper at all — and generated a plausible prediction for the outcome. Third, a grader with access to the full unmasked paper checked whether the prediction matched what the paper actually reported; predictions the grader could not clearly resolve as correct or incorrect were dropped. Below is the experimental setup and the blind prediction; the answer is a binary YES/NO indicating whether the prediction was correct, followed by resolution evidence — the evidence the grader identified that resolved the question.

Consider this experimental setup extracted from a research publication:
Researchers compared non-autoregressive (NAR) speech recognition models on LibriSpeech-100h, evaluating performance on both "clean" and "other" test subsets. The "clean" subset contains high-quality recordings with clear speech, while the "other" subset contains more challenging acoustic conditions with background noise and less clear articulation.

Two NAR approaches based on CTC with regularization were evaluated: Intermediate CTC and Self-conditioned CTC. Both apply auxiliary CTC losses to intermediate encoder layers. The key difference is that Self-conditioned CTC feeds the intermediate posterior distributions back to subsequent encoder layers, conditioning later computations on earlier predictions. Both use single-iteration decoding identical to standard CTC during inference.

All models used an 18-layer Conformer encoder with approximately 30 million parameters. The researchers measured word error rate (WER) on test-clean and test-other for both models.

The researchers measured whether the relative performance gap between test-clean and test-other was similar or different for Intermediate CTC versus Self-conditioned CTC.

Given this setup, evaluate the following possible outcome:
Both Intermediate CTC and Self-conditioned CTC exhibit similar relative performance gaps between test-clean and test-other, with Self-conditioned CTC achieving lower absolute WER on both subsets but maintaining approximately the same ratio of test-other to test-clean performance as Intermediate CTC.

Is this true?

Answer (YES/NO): YES